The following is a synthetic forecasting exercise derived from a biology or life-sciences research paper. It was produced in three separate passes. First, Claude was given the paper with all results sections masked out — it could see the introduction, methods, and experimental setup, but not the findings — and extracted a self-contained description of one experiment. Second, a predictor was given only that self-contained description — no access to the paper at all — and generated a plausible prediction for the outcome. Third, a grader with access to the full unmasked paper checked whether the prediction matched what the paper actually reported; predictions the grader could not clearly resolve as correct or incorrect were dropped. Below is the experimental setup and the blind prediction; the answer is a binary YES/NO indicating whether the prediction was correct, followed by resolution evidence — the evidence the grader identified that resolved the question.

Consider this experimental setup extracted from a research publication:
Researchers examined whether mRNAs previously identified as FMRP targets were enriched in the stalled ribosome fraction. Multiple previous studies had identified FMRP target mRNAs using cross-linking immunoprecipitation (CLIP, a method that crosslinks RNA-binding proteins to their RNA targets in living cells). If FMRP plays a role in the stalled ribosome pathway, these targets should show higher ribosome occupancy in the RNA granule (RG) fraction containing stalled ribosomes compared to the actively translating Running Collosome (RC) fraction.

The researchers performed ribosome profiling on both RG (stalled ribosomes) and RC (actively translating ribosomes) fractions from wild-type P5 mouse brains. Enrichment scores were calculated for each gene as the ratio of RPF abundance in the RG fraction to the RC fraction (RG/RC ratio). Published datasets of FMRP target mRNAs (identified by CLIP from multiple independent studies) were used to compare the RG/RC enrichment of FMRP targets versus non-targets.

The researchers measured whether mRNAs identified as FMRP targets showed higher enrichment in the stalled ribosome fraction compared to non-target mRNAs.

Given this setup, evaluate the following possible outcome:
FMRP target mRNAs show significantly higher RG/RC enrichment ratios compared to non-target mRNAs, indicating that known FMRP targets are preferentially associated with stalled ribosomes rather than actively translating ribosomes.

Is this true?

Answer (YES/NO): YES